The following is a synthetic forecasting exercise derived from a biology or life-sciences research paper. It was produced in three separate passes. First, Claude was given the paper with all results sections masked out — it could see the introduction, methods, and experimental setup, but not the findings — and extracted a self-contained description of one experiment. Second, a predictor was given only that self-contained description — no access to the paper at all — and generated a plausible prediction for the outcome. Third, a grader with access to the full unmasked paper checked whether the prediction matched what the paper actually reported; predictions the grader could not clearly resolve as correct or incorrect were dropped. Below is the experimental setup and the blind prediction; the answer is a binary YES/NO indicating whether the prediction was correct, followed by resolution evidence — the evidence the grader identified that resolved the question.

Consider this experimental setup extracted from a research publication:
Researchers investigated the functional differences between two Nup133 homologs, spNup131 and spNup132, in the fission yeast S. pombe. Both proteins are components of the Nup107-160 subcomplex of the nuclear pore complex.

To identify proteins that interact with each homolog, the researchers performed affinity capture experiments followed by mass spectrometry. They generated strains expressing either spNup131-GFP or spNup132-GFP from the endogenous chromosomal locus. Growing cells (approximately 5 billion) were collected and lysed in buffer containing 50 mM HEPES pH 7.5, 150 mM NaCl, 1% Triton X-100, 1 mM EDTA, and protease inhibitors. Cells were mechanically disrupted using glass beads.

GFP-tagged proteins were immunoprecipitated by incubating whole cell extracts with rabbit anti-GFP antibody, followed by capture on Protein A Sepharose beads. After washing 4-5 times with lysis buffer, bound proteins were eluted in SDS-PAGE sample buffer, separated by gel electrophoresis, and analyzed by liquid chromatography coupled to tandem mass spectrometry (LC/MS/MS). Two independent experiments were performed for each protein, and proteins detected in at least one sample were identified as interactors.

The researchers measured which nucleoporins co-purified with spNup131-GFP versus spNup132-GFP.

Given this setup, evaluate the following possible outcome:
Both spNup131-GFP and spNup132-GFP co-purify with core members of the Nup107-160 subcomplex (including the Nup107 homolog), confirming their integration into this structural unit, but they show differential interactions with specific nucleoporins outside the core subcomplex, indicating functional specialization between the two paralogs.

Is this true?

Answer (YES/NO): NO